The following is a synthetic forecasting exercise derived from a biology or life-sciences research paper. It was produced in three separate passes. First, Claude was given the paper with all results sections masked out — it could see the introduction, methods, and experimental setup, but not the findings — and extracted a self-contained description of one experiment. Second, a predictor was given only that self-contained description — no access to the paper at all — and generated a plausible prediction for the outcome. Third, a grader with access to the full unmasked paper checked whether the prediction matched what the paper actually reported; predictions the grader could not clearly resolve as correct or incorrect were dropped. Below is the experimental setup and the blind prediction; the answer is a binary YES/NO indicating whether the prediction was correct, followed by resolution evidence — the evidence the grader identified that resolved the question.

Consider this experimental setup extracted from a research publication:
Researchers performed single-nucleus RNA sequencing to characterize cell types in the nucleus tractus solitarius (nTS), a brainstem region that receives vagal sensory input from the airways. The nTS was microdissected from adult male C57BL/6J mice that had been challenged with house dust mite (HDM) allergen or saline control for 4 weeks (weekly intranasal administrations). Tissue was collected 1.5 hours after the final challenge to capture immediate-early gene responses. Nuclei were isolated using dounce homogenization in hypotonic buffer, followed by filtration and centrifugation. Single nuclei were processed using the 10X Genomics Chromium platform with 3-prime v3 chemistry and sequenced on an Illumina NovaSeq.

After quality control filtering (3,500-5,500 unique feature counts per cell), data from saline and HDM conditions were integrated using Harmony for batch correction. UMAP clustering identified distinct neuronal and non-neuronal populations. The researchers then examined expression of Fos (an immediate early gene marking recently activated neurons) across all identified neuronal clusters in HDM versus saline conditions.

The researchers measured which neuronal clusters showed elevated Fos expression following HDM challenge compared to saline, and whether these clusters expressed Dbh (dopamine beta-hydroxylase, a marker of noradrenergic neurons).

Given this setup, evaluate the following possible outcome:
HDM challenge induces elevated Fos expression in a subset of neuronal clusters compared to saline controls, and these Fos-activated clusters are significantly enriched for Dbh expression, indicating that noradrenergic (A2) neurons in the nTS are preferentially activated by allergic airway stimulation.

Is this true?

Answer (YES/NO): YES